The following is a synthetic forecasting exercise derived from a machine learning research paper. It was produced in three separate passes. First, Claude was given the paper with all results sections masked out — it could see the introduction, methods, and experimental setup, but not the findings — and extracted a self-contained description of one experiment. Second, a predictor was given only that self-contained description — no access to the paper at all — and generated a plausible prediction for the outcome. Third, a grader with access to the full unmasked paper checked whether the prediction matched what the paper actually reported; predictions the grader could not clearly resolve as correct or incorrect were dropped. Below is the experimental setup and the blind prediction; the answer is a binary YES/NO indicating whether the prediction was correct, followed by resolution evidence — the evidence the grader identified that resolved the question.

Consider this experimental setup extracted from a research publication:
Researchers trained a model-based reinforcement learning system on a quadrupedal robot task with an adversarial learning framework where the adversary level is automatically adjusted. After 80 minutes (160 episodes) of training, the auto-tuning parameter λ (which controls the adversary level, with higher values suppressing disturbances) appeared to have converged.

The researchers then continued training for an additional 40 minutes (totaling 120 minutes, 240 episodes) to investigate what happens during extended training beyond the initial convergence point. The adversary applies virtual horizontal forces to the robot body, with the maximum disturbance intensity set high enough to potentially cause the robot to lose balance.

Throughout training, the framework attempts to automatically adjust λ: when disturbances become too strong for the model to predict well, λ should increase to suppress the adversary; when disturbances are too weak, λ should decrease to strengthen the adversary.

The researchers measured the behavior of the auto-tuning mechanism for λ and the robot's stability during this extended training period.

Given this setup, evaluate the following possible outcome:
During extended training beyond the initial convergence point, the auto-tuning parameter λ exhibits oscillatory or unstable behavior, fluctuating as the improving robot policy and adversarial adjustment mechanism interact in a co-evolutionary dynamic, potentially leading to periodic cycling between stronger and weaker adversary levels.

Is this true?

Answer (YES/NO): NO